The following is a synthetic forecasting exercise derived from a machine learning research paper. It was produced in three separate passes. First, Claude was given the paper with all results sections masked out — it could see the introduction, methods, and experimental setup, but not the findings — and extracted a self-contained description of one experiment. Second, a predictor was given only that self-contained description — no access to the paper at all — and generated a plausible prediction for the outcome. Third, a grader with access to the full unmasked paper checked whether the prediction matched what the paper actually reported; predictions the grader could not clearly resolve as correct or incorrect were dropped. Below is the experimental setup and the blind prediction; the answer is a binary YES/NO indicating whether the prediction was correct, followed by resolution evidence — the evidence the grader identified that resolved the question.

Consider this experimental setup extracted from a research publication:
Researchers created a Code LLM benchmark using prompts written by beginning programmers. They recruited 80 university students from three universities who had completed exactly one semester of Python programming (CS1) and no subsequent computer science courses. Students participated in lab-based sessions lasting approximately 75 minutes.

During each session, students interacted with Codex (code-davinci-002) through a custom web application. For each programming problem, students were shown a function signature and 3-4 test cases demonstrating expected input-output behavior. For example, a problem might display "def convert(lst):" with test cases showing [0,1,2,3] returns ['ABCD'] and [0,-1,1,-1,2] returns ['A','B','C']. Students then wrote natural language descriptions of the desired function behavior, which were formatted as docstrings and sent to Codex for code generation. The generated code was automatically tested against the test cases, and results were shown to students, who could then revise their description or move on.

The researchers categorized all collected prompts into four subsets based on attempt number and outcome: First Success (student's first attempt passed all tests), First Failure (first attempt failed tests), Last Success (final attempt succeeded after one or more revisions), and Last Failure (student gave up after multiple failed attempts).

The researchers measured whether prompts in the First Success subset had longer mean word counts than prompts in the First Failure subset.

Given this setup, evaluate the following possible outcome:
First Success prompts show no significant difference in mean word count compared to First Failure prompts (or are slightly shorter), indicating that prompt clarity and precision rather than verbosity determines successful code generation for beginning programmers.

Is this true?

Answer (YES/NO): YES